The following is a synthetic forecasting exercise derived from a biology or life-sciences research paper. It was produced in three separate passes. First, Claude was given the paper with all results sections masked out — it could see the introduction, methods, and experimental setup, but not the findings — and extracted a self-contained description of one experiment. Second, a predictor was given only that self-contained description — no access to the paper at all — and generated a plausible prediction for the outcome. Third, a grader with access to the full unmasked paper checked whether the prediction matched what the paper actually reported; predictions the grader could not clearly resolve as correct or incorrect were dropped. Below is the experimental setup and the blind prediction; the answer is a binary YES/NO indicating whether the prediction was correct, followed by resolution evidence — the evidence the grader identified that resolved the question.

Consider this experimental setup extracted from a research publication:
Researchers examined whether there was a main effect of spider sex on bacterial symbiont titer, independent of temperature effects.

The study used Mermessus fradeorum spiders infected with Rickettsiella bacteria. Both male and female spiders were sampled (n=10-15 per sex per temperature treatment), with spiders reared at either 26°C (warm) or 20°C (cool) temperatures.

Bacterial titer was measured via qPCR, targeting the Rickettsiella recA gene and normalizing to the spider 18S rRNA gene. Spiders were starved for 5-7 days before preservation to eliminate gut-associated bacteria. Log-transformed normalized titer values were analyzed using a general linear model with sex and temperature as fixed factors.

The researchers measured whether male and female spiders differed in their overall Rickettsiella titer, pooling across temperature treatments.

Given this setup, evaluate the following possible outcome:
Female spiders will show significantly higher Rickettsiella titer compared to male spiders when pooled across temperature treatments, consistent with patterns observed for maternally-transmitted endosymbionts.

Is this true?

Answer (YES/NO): NO